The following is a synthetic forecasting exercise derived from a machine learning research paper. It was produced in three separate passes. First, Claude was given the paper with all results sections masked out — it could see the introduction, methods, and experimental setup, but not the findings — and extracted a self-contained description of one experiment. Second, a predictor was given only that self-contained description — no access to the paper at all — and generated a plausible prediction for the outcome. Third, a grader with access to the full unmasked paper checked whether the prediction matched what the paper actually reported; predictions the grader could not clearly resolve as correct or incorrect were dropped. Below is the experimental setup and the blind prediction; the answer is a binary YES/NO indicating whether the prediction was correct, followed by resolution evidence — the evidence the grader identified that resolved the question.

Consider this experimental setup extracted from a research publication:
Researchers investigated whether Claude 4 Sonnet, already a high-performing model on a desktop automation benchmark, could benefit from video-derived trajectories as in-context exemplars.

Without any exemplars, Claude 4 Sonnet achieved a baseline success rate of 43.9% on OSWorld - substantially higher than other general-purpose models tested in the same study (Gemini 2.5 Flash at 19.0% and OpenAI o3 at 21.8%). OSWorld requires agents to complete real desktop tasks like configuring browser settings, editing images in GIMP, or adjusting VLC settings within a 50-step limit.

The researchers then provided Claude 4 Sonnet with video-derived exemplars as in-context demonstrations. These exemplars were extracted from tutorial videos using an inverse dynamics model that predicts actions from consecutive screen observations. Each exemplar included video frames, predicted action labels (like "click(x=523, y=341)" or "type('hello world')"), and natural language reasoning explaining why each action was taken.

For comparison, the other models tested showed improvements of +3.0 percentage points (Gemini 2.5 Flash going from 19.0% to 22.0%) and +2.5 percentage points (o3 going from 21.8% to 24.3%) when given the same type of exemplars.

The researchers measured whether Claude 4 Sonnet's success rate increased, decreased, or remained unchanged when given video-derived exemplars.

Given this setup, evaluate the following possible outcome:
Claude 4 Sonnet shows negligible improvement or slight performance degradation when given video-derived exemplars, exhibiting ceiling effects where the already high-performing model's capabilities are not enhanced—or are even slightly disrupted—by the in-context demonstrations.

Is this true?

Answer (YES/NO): NO